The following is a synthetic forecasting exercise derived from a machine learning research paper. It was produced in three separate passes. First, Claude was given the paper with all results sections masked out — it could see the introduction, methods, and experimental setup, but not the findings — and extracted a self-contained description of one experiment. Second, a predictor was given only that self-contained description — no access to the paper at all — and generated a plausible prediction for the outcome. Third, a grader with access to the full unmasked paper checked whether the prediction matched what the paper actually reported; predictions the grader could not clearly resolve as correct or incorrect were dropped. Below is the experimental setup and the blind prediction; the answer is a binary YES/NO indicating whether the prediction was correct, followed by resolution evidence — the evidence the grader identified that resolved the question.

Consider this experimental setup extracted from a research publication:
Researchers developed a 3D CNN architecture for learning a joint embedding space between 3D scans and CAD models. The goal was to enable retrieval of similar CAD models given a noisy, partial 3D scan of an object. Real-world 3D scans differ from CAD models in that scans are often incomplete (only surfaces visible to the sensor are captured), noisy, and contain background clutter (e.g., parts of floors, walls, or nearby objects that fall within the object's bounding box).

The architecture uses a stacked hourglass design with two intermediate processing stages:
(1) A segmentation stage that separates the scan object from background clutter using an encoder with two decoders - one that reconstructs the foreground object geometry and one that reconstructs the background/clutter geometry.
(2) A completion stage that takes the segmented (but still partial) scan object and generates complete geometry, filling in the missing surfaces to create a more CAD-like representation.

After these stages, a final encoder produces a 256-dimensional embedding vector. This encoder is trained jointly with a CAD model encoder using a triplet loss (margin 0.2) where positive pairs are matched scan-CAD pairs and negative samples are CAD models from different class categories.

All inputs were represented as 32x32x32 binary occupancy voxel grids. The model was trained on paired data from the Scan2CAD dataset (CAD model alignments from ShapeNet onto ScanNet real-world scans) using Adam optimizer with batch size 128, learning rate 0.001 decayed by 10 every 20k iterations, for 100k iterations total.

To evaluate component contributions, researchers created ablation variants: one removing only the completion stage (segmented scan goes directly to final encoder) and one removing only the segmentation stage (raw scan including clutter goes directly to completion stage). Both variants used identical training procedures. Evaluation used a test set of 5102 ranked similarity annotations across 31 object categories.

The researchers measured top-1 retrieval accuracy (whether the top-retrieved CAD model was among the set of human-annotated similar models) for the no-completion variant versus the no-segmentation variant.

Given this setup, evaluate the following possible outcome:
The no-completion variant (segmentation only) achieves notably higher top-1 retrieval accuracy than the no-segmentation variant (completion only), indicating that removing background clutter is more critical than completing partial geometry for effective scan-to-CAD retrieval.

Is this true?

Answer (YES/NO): NO